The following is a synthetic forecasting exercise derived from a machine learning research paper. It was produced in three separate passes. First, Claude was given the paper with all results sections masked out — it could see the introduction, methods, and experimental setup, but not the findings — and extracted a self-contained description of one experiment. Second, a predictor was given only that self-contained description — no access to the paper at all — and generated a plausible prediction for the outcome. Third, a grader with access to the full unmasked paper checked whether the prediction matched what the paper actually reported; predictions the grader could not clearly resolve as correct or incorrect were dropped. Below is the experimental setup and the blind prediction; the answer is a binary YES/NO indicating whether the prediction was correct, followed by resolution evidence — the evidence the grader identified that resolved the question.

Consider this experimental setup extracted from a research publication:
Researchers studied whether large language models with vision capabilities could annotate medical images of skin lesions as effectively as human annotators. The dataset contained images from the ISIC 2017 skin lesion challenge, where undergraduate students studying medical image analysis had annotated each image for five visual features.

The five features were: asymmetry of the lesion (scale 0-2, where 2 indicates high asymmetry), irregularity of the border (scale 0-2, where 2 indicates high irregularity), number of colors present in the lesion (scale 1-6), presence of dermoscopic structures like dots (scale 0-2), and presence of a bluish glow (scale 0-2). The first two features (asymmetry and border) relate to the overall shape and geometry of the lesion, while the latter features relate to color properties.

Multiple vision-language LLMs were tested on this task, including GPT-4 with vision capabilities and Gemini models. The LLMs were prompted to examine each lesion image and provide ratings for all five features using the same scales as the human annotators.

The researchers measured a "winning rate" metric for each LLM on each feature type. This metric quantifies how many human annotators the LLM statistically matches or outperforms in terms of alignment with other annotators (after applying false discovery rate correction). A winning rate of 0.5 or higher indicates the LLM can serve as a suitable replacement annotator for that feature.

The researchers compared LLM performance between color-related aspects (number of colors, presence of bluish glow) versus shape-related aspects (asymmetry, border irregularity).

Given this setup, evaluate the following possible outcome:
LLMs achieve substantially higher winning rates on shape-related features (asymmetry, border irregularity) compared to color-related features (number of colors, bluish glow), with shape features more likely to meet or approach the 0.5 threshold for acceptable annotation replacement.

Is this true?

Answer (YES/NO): NO